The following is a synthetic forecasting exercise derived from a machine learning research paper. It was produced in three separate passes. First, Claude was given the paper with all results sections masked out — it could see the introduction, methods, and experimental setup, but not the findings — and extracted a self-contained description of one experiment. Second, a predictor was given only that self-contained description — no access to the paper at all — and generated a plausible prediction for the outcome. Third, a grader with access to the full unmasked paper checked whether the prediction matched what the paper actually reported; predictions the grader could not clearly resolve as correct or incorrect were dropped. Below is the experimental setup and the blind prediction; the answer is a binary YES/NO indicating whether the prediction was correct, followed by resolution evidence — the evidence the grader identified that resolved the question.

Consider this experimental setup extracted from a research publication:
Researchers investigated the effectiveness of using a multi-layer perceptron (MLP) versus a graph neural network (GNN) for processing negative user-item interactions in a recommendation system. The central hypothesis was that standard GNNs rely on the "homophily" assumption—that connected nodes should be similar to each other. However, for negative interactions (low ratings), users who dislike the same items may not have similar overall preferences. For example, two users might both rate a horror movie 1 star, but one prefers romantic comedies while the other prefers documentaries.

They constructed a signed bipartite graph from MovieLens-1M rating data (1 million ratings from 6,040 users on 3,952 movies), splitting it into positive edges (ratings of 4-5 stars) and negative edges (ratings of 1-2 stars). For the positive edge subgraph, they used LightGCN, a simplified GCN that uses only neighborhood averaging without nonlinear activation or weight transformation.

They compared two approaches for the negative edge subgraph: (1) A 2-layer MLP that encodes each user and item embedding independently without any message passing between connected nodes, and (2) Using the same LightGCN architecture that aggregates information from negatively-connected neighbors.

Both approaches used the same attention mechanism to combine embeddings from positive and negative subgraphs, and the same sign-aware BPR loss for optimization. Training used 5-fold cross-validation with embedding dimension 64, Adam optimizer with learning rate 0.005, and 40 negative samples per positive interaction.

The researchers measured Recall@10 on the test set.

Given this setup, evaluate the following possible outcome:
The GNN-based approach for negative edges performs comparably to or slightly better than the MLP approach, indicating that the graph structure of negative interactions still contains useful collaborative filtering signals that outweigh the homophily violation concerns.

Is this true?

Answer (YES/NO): NO